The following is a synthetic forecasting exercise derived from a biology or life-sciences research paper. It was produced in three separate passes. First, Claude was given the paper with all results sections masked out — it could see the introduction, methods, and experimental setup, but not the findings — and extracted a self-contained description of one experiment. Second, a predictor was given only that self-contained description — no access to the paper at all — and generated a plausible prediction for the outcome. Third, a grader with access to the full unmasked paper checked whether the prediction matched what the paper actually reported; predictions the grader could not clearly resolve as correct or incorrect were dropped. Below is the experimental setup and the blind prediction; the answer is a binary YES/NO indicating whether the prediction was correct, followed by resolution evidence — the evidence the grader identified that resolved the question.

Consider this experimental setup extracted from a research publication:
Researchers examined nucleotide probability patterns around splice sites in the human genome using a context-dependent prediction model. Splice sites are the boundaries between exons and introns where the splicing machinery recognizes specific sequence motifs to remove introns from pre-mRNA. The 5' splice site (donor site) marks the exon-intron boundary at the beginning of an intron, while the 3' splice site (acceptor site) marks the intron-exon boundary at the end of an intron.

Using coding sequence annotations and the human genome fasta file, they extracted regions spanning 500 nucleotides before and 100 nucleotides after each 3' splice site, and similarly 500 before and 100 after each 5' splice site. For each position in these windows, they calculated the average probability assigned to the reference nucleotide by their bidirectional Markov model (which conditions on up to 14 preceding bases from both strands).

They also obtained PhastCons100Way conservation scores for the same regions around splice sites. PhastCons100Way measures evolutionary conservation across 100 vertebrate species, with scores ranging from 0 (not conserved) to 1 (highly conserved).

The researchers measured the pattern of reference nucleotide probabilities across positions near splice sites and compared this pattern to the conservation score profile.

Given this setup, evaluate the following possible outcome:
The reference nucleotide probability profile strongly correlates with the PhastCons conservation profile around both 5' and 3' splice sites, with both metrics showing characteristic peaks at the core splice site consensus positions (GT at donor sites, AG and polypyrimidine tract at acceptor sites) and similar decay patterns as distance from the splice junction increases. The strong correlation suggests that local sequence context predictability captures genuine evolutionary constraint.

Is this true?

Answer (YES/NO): NO